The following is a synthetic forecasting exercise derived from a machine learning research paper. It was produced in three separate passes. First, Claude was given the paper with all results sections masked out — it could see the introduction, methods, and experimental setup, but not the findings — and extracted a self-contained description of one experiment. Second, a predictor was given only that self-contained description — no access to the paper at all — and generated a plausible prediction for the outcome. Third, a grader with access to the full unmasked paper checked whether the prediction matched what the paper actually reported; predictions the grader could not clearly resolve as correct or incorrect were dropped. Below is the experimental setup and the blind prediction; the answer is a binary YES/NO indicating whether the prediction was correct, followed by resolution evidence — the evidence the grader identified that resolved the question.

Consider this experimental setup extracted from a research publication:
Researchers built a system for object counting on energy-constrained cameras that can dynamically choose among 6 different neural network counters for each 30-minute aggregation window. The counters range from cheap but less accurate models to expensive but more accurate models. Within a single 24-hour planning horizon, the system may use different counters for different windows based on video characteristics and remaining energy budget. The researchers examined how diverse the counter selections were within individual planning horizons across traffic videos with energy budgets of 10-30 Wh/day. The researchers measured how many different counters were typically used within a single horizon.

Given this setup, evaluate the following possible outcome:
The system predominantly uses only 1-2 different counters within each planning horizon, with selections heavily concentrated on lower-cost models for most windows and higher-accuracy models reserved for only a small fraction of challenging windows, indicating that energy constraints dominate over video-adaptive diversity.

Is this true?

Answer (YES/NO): NO